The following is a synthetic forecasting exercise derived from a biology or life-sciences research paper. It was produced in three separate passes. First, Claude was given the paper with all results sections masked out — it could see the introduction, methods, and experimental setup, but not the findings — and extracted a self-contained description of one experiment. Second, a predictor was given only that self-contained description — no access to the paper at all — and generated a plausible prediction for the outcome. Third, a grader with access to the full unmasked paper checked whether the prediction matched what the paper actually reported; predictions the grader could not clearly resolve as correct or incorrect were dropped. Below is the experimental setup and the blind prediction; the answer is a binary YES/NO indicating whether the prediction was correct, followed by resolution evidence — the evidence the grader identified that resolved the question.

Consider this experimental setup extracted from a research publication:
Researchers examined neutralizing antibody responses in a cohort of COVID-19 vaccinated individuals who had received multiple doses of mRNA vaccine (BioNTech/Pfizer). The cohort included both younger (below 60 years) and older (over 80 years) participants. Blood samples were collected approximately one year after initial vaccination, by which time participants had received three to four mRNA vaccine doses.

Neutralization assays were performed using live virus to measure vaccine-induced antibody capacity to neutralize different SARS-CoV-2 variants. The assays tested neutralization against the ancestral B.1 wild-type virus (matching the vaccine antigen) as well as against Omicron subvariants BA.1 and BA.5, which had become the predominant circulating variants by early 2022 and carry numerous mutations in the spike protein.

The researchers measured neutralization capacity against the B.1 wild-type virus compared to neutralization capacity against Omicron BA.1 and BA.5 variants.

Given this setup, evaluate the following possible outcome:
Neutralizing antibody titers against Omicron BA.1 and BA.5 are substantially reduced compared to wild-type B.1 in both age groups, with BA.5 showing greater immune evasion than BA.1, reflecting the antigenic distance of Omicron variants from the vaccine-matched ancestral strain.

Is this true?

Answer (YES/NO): YES